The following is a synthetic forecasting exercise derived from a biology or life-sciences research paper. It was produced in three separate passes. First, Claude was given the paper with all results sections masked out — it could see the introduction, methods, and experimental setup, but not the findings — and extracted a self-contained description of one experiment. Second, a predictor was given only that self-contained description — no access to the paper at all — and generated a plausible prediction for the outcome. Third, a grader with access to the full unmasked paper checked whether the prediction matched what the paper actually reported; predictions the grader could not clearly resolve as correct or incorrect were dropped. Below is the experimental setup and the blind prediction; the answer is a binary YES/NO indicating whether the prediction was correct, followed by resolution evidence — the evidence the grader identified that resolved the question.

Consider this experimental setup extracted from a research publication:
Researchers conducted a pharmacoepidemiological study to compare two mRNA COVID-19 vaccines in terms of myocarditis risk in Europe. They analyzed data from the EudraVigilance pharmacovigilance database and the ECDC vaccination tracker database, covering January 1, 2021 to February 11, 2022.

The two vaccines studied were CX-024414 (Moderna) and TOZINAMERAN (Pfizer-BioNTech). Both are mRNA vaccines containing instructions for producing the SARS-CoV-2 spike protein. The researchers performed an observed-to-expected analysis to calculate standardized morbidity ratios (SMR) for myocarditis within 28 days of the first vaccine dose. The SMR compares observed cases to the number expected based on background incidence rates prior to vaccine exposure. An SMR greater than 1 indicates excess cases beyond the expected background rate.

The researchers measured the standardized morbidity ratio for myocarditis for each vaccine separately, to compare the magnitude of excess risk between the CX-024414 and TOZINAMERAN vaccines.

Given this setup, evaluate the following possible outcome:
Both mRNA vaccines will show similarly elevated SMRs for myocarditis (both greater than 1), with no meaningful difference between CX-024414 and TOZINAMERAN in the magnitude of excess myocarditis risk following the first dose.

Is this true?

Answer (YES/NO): NO